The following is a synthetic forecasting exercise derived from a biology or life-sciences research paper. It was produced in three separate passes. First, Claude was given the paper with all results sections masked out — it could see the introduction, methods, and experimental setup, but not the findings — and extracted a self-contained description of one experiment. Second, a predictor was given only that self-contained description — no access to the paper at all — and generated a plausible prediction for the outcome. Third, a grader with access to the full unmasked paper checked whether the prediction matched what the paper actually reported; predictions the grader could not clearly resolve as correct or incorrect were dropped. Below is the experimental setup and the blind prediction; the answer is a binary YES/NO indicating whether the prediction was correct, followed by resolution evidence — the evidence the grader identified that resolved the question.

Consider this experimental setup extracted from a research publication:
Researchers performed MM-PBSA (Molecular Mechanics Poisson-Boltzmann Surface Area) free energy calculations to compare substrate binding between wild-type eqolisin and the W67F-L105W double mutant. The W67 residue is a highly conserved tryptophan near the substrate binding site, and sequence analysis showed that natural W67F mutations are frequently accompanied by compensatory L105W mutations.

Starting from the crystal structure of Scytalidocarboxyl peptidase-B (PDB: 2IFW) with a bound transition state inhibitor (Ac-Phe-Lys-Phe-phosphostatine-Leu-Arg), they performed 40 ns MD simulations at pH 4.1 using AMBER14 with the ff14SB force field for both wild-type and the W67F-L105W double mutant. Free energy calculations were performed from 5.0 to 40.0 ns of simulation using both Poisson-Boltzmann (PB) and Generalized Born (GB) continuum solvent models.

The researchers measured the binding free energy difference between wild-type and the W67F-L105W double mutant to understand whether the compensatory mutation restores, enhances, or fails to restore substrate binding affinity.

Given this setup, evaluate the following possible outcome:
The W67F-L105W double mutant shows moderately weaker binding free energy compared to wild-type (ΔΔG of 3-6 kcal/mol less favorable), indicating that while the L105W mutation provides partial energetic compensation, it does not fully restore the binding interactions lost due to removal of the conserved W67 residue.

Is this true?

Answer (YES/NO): NO